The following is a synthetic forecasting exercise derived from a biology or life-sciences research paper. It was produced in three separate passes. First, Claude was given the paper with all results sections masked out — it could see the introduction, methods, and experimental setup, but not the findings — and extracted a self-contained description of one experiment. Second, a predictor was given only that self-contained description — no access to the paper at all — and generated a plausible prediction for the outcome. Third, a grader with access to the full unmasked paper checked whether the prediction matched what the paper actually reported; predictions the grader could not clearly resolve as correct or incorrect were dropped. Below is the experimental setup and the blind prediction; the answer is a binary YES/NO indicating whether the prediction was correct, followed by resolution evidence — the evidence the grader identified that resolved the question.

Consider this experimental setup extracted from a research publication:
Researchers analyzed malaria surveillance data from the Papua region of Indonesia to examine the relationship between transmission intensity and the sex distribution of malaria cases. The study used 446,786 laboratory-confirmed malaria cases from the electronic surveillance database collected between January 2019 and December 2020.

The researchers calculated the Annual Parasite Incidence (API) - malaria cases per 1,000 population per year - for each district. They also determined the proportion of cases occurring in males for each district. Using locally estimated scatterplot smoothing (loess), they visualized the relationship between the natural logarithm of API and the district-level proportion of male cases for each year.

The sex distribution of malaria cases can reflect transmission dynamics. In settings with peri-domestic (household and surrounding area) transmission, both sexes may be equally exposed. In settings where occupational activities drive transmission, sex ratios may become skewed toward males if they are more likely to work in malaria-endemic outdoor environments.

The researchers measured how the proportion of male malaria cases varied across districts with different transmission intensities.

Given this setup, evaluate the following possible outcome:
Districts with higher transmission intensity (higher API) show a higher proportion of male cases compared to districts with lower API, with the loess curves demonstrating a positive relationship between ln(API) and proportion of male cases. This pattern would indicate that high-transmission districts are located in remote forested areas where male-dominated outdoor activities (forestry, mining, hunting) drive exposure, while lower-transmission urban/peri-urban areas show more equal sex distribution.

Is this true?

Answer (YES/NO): NO